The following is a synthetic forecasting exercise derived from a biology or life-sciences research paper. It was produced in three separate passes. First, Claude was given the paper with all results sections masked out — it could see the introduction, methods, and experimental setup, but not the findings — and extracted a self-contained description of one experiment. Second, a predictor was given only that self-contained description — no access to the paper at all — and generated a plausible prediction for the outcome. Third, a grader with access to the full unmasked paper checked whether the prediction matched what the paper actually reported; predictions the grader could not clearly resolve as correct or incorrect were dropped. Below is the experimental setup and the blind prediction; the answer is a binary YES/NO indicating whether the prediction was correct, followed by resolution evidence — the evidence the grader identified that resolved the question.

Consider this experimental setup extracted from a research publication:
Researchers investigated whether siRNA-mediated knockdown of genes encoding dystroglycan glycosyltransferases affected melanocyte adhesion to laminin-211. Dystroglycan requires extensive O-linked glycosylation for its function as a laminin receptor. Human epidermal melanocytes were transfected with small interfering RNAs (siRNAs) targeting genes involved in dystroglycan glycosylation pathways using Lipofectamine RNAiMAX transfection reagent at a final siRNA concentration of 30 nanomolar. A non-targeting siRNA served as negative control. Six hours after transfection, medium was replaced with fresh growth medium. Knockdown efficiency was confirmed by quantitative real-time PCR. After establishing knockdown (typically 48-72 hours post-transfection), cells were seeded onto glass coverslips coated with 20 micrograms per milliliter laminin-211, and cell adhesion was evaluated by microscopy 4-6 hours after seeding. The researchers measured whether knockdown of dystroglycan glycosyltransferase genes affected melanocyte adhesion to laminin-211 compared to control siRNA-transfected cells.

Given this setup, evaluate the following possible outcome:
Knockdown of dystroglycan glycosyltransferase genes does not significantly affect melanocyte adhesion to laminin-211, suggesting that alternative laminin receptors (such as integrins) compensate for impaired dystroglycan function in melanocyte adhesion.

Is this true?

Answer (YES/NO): NO